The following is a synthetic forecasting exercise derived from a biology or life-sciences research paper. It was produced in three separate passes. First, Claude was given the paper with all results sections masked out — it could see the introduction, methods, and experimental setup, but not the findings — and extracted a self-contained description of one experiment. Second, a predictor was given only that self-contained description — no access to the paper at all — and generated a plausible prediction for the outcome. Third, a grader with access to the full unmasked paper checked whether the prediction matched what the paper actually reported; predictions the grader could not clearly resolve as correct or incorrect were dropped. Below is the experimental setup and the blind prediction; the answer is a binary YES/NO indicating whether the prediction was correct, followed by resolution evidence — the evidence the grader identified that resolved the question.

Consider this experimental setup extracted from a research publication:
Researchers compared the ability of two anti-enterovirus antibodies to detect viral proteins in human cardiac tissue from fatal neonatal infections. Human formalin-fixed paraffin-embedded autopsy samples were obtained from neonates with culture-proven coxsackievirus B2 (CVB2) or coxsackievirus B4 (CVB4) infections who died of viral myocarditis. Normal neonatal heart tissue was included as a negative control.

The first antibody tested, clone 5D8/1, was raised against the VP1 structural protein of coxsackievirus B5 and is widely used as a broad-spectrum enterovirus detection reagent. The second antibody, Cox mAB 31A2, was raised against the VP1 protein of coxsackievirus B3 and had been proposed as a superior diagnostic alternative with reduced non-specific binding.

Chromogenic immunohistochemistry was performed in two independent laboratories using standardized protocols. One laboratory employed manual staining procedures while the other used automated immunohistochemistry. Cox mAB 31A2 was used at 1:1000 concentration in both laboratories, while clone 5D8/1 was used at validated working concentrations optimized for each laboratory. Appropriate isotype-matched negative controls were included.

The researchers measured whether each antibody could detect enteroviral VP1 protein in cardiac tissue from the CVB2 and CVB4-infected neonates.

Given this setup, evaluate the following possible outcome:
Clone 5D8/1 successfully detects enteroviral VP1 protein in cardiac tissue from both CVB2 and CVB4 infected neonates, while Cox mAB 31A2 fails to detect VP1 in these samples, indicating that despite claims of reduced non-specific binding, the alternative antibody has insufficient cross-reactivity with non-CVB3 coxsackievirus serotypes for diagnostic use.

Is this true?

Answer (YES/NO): NO